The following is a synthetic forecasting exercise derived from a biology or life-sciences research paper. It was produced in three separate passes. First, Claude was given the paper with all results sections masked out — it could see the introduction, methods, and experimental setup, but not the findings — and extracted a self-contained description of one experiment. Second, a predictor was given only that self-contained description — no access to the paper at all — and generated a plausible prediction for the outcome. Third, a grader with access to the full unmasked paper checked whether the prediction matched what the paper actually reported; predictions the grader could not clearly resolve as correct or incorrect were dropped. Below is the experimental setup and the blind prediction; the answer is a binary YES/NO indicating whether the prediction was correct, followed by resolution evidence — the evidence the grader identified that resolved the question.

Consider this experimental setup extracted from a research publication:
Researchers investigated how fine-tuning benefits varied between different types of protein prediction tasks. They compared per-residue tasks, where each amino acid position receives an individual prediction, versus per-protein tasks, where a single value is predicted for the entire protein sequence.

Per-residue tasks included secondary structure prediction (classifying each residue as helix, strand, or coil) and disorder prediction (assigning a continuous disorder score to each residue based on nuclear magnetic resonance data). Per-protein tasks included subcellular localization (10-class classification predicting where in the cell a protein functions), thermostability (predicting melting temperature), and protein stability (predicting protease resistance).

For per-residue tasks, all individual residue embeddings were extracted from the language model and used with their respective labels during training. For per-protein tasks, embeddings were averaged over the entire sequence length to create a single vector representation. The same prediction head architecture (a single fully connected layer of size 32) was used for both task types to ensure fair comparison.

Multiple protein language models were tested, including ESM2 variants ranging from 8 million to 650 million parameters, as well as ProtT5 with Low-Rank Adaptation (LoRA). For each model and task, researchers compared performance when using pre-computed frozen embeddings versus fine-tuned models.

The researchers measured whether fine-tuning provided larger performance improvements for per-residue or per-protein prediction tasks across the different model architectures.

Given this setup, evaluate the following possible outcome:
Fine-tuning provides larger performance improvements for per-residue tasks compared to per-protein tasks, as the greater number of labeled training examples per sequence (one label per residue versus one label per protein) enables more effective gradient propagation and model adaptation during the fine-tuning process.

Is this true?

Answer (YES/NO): NO